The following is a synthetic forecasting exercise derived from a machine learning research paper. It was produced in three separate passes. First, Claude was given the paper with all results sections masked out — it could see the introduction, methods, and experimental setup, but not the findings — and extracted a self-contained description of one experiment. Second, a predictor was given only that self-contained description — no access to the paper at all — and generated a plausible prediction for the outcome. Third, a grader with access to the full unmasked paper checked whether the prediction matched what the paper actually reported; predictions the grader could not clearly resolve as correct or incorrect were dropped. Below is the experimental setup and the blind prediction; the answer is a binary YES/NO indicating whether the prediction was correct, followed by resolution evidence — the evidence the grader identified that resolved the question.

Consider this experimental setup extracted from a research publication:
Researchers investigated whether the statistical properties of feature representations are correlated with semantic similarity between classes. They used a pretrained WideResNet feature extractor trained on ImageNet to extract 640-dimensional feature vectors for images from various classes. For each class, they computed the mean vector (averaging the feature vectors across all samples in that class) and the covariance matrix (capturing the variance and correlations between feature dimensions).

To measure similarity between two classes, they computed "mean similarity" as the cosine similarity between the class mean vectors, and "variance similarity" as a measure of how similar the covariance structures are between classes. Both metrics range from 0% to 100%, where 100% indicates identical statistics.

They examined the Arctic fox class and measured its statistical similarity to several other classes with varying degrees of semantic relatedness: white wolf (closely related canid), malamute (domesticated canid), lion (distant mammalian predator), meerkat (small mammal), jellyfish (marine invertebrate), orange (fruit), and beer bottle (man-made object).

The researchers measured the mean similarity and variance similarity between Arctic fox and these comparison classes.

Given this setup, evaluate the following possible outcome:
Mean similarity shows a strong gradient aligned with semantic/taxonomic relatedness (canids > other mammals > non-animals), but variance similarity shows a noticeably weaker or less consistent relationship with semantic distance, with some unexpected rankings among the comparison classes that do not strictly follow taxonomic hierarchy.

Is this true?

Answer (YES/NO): NO